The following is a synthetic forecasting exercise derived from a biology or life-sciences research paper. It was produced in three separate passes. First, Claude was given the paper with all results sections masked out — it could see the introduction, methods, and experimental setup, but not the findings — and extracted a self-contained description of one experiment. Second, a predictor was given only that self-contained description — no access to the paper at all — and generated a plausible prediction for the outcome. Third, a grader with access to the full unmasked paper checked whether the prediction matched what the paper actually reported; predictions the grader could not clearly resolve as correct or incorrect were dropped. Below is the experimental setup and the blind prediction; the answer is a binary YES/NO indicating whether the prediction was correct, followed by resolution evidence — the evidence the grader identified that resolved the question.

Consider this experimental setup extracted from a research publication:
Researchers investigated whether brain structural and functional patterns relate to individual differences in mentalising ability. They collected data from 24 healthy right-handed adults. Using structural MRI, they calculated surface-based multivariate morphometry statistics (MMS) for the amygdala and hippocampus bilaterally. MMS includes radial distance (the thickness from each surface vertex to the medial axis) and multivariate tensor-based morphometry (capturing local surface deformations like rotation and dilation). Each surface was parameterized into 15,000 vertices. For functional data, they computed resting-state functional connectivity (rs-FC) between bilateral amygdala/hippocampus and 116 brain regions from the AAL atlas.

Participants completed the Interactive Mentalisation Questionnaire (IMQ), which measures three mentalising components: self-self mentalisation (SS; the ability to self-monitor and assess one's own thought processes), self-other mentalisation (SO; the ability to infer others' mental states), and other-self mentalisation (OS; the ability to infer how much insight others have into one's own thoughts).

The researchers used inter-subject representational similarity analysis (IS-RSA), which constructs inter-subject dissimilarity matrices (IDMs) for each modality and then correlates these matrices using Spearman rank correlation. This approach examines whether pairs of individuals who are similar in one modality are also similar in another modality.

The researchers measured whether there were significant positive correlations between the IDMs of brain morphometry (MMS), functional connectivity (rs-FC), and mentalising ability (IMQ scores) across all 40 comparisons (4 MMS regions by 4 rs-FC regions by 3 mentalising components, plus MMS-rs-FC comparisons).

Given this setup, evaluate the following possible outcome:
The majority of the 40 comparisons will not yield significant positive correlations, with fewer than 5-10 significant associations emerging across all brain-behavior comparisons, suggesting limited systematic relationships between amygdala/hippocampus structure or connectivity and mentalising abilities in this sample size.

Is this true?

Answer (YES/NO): NO